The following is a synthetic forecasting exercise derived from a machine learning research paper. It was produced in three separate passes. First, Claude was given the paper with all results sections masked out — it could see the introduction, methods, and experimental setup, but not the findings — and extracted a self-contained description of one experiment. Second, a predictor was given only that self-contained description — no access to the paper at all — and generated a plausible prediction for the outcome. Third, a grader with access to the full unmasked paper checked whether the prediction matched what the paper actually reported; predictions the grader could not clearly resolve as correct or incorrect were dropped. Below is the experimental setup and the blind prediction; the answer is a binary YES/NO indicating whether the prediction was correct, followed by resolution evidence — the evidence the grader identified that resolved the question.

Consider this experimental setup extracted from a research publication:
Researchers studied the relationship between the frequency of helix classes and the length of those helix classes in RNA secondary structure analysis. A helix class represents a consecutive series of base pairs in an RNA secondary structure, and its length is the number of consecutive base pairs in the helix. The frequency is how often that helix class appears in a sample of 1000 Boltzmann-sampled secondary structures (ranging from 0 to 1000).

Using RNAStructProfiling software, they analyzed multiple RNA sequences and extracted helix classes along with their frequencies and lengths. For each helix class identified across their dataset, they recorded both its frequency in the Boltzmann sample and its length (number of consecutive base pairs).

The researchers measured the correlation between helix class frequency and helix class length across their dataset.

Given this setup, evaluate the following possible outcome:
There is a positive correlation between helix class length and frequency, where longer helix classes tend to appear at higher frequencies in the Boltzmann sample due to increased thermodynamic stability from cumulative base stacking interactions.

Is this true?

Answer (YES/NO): YES